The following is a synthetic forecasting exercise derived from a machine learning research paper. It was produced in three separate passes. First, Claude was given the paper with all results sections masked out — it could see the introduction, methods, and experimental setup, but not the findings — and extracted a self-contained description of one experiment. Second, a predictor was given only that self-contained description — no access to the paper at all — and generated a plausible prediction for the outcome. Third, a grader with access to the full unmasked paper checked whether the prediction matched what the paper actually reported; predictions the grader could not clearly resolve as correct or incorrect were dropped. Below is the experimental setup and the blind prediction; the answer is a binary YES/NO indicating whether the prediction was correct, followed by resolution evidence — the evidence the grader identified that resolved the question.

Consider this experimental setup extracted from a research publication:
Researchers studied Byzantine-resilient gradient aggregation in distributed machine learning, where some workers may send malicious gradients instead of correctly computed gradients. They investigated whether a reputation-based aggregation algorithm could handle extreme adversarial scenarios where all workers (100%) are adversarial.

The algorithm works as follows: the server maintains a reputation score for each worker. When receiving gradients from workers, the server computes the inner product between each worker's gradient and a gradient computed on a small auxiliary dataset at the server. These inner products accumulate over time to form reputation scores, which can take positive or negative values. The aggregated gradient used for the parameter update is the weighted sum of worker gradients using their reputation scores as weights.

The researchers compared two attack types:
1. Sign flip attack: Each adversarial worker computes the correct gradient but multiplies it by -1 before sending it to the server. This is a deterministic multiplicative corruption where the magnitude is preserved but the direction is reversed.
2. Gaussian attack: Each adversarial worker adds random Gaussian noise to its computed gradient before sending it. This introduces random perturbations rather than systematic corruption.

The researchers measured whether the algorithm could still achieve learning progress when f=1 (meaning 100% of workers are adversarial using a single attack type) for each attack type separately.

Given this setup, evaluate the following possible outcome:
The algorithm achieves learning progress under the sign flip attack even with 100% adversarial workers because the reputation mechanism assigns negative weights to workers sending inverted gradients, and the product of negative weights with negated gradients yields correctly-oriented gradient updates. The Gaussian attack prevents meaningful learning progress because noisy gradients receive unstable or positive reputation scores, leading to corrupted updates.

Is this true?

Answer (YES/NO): YES